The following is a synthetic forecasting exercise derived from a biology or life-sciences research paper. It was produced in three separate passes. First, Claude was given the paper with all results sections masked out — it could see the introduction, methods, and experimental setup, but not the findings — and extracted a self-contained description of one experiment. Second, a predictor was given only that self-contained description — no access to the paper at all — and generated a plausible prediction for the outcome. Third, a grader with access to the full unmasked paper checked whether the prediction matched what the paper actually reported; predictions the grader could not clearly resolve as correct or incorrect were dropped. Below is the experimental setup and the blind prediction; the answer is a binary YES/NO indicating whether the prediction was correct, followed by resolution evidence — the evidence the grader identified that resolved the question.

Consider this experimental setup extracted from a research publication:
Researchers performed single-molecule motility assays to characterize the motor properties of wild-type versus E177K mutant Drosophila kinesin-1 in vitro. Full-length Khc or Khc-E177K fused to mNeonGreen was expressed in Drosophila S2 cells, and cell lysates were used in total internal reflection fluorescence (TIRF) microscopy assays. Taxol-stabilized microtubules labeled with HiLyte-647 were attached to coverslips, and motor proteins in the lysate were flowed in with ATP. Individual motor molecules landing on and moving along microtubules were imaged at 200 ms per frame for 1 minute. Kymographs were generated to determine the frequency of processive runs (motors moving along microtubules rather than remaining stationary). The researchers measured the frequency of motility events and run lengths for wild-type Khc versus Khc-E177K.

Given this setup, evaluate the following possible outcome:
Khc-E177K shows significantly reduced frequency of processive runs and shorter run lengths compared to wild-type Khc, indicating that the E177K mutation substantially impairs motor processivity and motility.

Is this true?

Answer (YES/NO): NO